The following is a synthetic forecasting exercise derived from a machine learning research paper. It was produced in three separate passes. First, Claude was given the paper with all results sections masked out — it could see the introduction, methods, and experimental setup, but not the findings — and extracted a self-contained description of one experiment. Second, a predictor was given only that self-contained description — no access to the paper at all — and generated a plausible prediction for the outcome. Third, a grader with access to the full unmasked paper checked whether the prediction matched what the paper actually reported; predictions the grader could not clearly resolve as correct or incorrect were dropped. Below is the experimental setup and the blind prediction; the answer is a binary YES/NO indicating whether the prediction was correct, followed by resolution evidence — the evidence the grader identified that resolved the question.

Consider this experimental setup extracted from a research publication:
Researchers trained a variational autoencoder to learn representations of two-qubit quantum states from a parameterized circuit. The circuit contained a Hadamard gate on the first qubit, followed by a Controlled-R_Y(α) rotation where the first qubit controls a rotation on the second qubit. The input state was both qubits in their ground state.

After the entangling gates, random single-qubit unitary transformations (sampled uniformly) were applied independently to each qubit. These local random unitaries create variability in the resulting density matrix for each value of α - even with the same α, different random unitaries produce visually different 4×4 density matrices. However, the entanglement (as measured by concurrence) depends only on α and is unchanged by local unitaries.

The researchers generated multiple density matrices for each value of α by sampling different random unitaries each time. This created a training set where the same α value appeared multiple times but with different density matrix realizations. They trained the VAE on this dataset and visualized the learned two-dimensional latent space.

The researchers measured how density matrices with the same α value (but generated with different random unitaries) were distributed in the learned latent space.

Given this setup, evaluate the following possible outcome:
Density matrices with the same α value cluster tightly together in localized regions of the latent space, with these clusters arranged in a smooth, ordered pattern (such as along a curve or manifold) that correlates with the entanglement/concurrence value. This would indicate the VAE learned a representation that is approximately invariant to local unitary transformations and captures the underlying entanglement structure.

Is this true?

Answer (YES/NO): YES